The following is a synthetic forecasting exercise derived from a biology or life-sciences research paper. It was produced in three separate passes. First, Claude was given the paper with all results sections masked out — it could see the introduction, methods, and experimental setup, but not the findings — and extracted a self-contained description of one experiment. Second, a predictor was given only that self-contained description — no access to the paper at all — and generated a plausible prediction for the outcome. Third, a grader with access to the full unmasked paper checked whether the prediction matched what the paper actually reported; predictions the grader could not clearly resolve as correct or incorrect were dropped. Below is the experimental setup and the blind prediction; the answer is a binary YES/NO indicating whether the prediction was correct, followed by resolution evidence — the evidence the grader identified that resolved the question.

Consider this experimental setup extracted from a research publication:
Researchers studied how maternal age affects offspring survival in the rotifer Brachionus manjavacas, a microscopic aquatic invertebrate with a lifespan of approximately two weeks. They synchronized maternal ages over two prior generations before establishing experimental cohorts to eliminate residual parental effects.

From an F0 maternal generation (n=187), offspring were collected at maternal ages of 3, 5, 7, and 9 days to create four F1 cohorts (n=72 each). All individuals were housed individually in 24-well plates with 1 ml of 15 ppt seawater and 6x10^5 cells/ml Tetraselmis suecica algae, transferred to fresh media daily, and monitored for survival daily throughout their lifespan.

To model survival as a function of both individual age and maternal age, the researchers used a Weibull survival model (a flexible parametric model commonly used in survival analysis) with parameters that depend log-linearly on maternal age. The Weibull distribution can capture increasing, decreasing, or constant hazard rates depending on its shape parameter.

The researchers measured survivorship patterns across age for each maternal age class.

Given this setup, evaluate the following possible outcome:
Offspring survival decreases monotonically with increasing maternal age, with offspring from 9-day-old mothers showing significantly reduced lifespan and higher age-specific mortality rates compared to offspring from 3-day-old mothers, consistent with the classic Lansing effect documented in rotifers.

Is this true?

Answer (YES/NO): NO